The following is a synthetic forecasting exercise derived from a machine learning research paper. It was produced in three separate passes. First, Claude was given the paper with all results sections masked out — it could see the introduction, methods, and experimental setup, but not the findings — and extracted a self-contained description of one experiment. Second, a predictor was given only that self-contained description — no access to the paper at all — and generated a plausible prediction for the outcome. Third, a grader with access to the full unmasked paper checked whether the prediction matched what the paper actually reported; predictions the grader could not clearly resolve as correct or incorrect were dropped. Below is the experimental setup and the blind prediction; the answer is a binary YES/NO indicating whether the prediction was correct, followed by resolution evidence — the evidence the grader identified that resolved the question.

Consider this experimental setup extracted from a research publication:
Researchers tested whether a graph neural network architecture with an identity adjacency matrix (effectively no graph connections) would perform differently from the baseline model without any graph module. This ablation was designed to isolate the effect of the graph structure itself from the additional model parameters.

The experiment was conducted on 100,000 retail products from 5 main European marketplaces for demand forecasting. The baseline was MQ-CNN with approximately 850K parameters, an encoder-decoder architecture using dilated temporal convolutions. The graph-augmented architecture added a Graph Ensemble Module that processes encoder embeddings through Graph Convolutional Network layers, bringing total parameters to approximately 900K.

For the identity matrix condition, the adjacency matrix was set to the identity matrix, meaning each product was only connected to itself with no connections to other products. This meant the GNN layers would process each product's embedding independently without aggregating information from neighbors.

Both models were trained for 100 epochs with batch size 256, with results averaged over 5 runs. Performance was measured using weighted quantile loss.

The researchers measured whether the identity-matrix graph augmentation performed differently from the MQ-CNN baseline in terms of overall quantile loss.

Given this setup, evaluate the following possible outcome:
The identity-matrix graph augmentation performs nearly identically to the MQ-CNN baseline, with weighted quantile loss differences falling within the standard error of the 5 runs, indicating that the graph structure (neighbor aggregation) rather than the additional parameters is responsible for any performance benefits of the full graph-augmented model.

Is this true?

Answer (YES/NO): YES